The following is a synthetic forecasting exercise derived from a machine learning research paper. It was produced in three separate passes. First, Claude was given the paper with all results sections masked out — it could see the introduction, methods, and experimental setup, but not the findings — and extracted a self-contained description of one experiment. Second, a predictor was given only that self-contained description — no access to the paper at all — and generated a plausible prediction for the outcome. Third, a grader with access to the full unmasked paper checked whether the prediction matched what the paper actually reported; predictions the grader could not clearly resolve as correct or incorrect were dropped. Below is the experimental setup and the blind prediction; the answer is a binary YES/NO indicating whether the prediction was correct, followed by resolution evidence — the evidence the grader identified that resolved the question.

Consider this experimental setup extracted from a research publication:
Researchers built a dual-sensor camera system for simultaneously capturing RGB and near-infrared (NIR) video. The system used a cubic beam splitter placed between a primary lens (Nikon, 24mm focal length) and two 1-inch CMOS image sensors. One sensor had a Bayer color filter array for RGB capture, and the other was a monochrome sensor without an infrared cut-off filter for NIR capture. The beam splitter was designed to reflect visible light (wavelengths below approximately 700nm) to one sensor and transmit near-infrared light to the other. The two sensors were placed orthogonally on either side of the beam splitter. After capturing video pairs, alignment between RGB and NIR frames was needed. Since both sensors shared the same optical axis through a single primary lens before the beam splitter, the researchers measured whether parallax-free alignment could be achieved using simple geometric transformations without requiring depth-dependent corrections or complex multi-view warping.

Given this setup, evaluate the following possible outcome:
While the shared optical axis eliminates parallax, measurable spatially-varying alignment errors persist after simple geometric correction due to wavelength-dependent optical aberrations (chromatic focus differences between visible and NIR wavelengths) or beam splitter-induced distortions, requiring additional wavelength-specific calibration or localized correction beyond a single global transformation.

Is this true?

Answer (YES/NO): NO